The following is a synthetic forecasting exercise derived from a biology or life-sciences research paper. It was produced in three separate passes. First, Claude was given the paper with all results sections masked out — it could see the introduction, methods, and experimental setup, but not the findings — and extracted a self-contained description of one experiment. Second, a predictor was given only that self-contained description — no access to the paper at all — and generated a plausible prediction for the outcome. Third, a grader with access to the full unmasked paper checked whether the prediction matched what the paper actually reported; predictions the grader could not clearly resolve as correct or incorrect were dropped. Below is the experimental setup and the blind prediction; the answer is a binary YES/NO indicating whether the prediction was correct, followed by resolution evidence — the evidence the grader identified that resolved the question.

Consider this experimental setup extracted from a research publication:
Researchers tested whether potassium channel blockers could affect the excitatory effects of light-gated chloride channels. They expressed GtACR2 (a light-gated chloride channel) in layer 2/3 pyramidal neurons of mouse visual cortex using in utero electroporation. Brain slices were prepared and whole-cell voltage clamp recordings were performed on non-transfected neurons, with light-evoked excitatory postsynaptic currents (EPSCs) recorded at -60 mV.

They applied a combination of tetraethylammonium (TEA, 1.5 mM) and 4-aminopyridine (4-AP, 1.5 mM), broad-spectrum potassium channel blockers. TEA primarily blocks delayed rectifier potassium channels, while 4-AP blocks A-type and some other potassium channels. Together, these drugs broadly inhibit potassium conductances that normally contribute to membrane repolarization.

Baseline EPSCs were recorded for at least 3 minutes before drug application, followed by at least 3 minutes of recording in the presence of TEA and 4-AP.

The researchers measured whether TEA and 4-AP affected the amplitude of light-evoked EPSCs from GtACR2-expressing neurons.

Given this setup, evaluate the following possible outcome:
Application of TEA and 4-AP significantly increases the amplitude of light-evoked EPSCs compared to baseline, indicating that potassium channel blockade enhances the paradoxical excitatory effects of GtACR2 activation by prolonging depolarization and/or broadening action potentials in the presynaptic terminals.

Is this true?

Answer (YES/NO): NO